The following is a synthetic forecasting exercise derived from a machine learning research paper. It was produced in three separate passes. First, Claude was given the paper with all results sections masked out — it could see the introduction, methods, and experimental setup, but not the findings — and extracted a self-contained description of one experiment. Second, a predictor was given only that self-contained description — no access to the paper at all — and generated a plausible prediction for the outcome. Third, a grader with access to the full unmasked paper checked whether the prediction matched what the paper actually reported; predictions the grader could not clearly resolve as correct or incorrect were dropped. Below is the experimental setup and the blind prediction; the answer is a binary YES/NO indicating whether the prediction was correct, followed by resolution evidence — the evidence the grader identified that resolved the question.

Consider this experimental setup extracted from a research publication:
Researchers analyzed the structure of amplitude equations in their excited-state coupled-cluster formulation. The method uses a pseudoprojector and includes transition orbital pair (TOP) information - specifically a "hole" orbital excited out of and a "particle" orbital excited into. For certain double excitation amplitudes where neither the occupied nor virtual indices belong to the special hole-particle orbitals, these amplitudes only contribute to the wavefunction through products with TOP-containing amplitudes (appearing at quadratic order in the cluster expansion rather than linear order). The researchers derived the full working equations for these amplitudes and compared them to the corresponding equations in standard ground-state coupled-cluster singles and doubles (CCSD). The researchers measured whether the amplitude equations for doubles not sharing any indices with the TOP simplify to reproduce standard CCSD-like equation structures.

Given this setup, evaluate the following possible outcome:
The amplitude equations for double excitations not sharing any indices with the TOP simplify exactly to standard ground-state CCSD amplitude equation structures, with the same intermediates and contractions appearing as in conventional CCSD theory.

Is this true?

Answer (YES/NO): NO